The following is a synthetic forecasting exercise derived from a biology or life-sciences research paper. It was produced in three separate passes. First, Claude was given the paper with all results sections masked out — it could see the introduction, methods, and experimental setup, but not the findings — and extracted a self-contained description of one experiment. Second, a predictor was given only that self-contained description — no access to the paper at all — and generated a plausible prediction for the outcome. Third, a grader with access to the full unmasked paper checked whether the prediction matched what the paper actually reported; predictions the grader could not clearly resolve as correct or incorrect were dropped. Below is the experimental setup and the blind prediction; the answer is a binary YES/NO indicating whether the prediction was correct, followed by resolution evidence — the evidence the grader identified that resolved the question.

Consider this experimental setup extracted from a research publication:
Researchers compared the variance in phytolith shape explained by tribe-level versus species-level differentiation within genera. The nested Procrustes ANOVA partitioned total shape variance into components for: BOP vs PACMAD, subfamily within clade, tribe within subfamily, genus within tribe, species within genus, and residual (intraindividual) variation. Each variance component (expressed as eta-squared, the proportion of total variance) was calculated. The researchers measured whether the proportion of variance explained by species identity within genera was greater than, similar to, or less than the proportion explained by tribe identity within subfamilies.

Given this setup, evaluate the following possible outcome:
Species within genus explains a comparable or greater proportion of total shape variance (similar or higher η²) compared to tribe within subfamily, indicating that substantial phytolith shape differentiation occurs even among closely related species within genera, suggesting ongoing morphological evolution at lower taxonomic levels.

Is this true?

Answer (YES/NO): YES